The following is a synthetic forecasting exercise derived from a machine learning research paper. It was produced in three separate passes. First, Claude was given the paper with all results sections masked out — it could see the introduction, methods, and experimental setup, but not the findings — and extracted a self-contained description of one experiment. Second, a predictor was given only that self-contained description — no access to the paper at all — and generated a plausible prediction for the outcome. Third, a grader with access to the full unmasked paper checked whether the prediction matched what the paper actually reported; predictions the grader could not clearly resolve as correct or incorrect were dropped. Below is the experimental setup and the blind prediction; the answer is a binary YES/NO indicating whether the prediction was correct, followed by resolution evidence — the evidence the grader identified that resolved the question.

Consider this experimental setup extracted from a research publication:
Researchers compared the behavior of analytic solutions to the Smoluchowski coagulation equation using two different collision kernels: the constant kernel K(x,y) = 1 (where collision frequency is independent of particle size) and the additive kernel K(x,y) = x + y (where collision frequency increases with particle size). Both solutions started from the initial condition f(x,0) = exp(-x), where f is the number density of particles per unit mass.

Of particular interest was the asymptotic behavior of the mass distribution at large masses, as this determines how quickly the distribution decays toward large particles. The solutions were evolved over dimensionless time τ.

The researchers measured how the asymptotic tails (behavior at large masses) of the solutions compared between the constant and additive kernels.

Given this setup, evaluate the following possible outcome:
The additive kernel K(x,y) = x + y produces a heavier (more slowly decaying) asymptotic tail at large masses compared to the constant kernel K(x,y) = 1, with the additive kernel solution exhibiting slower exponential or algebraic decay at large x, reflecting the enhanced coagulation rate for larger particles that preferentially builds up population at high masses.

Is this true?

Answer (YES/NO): YES